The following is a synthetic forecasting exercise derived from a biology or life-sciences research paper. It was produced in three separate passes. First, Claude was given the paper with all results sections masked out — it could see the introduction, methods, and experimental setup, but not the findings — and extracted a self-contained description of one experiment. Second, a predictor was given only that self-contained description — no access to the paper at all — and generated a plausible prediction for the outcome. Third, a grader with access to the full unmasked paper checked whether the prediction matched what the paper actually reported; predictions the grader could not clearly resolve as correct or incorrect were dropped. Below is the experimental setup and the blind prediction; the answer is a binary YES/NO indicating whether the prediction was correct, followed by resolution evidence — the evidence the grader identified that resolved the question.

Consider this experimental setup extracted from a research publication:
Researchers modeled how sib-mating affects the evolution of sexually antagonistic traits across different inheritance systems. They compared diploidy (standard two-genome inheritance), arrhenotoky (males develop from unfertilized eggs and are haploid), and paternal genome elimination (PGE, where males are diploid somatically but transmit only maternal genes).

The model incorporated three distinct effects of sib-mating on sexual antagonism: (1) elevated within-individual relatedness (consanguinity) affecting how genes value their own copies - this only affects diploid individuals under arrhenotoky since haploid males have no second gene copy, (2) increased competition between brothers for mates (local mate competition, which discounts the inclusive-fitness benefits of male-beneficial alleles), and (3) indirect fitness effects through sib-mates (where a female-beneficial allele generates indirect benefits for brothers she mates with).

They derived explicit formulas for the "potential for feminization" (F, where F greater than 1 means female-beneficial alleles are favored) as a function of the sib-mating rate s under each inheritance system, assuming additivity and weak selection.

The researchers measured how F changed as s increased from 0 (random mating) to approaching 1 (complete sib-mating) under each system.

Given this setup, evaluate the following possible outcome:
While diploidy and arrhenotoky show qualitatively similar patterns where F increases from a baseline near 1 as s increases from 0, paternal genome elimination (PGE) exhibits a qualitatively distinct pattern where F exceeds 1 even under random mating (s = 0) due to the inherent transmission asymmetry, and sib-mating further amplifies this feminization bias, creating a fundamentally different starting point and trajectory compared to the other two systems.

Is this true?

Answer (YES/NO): YES